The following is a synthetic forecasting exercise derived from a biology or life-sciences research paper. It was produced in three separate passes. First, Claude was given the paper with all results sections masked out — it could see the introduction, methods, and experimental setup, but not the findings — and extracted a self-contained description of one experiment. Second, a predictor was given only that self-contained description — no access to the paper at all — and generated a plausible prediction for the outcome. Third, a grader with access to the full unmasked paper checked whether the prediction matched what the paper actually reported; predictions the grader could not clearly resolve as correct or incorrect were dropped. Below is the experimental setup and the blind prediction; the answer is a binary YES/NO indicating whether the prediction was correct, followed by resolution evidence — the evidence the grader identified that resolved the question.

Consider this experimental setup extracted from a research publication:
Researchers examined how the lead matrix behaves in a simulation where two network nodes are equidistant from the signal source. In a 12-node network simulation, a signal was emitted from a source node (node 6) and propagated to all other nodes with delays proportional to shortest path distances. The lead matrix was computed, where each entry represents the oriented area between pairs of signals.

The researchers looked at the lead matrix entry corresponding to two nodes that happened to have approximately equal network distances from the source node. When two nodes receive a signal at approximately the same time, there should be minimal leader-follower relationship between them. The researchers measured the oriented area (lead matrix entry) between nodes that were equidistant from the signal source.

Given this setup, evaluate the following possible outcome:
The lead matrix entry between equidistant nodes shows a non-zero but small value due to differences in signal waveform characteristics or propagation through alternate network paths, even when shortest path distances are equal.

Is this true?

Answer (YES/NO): NO